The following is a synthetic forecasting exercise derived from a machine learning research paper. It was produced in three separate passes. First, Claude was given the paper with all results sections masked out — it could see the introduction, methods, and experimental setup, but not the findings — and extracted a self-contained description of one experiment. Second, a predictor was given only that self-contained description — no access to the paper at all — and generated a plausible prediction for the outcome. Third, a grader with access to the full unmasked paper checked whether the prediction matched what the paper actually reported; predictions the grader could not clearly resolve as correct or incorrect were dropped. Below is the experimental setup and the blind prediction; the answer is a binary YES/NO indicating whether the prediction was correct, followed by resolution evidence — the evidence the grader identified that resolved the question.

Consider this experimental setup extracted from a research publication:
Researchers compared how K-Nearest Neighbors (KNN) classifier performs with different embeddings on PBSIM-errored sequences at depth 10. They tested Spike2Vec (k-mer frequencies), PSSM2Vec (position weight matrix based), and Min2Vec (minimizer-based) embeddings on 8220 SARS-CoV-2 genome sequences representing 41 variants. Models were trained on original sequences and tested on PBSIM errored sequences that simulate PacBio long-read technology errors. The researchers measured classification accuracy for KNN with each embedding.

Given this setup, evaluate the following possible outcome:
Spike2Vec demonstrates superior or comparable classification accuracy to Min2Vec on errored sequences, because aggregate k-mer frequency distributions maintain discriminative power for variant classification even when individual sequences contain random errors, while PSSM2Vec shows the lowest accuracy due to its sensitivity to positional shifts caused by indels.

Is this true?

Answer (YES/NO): YES